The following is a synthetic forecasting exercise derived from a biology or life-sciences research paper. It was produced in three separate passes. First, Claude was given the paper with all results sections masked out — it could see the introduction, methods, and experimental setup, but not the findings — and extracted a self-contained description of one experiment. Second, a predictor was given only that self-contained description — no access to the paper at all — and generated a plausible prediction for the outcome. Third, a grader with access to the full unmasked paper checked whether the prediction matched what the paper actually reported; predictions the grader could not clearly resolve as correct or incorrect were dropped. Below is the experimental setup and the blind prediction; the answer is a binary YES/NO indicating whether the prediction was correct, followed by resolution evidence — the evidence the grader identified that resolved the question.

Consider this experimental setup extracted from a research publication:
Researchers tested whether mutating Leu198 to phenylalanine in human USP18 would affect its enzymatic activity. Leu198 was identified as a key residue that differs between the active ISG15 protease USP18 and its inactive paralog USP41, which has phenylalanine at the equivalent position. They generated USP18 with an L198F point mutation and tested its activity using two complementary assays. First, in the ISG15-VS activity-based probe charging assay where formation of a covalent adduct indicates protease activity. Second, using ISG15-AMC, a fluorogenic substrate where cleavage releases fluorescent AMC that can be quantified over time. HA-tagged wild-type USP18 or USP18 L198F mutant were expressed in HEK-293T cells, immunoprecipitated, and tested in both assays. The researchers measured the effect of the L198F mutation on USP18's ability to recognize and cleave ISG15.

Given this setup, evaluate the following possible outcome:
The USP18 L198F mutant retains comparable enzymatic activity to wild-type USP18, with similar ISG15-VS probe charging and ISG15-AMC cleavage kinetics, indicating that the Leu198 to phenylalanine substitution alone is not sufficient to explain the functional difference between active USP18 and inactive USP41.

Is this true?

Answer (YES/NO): NO